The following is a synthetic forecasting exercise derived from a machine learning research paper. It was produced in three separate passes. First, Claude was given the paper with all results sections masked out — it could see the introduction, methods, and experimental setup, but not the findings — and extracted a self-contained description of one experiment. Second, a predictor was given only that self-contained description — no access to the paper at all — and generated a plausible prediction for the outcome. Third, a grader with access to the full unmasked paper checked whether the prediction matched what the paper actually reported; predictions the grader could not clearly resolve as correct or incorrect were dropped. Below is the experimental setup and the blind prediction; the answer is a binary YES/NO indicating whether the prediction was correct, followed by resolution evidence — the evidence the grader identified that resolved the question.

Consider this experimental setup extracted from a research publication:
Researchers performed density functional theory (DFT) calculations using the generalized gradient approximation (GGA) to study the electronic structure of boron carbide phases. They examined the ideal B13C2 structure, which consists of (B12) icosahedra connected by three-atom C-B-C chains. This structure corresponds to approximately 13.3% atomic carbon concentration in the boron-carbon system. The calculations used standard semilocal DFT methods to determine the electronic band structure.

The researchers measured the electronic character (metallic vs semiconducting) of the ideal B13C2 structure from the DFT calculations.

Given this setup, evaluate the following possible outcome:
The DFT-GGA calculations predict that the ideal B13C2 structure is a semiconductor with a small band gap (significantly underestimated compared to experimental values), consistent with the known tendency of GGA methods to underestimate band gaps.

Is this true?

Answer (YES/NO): NO